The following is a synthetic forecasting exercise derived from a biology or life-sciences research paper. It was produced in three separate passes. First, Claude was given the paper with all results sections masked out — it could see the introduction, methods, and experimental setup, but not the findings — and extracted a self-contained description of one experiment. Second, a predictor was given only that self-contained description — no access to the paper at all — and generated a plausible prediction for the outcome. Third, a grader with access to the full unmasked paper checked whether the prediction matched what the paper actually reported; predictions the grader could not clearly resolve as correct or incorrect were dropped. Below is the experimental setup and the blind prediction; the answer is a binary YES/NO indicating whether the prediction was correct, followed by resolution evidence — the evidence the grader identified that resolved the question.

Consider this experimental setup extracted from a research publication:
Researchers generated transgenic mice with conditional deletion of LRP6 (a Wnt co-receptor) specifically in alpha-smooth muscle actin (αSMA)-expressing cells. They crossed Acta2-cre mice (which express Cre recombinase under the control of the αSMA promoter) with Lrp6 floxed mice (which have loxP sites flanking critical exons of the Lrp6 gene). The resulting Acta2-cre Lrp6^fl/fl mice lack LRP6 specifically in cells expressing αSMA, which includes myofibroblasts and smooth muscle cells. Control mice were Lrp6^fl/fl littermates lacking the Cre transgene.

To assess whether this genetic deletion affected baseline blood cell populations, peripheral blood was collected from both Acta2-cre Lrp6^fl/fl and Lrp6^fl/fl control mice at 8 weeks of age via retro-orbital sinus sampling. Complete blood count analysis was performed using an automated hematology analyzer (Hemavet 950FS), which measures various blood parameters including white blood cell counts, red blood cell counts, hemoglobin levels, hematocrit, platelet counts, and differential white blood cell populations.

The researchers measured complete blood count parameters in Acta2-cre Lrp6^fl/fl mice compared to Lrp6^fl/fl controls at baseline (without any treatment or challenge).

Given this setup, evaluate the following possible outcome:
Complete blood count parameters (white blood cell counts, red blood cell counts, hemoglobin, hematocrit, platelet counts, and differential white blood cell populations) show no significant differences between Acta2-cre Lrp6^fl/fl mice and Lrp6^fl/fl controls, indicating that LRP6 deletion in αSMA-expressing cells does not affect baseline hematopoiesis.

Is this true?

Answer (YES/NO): YES